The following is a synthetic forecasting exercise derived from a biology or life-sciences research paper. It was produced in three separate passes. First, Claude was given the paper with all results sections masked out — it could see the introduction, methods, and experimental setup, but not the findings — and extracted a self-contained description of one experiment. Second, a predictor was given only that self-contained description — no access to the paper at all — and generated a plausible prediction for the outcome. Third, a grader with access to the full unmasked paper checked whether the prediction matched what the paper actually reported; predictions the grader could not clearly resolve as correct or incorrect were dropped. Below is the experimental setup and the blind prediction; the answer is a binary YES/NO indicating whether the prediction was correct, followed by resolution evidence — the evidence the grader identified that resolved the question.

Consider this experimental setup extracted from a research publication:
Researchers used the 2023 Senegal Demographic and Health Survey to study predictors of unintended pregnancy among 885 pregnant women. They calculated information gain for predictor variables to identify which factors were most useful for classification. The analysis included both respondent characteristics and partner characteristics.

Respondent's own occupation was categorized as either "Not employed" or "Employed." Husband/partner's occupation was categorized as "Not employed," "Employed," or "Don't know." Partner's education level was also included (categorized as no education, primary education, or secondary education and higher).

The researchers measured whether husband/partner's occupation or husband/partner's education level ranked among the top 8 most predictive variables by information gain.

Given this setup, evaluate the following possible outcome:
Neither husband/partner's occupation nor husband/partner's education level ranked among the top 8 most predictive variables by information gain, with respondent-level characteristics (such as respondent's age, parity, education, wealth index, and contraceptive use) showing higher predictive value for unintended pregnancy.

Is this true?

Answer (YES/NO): NO